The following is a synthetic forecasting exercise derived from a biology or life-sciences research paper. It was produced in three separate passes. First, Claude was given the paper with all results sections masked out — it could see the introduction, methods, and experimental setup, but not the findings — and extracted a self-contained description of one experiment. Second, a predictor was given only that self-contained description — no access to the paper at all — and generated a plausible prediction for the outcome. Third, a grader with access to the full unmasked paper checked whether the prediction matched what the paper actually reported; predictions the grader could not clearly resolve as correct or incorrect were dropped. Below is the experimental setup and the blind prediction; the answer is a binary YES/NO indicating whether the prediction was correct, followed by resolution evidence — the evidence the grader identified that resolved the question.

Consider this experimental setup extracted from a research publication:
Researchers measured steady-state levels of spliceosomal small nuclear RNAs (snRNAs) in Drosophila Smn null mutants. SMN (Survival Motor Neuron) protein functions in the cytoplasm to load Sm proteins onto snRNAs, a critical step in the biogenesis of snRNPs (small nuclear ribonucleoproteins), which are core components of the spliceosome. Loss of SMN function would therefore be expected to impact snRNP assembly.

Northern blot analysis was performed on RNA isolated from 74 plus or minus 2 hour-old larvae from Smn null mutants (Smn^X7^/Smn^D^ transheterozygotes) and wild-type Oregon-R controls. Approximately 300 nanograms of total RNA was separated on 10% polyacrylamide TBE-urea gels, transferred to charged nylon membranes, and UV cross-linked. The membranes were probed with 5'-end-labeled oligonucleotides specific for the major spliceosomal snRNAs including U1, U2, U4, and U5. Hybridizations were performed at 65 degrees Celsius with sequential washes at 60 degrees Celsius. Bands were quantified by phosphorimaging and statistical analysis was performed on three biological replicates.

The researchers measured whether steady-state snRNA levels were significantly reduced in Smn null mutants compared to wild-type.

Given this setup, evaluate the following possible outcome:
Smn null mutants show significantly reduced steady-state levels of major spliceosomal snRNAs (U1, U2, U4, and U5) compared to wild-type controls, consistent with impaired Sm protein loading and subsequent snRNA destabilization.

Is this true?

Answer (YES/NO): NO